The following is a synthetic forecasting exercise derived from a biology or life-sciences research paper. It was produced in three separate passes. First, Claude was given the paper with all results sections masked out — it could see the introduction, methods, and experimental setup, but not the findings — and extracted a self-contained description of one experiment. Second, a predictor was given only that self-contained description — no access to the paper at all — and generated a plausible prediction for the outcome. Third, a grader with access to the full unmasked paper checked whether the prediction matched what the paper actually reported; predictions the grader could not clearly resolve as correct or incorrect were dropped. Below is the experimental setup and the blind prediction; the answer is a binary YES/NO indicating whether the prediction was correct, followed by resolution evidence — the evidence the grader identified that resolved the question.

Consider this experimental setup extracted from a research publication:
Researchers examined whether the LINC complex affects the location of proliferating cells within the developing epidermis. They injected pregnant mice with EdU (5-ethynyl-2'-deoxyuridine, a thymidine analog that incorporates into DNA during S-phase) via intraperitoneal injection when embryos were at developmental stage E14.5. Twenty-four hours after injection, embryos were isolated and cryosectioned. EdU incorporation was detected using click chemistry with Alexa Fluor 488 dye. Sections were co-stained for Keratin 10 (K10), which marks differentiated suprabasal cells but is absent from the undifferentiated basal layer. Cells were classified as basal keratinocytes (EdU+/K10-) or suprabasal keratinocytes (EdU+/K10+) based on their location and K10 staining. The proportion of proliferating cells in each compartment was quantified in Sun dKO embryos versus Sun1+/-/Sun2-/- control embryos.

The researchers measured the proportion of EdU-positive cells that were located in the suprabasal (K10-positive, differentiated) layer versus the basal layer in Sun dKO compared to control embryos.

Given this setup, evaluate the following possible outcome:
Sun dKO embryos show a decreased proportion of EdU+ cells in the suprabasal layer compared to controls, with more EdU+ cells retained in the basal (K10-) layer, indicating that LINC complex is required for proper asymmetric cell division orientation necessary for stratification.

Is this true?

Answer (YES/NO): NO